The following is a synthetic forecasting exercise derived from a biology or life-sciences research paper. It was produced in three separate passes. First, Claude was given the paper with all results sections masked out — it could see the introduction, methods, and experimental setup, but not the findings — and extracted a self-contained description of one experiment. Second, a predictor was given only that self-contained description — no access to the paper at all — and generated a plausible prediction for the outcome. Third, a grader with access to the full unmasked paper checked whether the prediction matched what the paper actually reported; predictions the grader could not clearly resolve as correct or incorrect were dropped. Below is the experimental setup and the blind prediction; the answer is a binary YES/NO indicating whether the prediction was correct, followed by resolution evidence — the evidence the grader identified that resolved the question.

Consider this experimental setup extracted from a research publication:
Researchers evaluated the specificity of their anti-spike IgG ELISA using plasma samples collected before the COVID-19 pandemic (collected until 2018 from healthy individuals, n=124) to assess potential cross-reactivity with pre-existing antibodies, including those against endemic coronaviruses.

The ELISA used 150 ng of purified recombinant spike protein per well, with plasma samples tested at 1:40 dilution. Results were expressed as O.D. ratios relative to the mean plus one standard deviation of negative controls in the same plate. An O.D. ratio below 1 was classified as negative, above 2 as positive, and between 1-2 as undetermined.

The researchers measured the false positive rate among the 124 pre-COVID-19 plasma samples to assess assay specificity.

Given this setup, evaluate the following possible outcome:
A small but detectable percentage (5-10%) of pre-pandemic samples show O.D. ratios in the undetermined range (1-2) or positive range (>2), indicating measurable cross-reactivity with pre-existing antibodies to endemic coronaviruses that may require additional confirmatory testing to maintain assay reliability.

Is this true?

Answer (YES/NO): NO